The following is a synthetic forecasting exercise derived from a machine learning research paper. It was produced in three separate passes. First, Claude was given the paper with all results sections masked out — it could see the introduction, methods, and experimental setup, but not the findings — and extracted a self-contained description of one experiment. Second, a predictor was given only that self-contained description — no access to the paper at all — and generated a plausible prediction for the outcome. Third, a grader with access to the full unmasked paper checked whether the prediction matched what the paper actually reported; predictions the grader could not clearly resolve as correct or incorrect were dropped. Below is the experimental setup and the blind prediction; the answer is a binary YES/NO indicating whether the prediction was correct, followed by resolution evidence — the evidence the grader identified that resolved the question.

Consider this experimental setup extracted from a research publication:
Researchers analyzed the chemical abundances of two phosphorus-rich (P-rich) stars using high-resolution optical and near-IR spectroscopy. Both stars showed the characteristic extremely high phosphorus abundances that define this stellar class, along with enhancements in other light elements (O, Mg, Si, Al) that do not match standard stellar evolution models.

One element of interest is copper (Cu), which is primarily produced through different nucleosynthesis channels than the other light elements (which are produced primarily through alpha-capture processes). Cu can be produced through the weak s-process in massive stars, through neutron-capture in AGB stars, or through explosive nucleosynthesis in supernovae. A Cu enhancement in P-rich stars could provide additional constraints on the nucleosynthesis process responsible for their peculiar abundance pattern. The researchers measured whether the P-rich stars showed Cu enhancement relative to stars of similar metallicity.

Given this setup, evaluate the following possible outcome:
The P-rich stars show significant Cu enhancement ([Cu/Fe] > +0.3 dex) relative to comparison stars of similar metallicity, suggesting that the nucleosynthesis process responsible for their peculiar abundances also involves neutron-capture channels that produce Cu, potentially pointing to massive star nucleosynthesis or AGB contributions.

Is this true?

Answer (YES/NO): NO